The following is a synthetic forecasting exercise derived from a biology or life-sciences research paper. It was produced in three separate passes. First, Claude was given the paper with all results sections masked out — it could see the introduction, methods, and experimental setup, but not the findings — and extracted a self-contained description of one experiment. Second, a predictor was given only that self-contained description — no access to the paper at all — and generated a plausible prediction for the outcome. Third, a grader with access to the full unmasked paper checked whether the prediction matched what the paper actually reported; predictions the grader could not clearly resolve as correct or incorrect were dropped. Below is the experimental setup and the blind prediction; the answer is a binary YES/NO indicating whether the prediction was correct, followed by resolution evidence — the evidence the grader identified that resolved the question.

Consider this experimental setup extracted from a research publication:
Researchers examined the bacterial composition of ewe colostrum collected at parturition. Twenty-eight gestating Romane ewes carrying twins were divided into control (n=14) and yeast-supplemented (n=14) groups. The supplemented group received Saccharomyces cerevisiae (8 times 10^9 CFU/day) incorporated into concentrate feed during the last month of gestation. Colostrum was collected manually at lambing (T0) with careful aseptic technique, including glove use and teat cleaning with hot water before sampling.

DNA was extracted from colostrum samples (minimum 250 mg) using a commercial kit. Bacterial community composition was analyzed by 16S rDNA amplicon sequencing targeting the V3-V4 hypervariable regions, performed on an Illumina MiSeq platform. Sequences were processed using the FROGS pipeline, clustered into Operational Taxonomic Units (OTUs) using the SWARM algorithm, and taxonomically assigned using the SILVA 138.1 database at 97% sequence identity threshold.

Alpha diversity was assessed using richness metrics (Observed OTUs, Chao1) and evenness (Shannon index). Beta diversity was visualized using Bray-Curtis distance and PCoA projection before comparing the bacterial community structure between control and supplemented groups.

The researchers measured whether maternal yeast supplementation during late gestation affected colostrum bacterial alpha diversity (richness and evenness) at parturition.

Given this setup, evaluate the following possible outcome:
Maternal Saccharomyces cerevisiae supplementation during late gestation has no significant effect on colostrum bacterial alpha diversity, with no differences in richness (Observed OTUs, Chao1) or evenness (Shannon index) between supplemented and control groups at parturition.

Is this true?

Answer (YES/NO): YES